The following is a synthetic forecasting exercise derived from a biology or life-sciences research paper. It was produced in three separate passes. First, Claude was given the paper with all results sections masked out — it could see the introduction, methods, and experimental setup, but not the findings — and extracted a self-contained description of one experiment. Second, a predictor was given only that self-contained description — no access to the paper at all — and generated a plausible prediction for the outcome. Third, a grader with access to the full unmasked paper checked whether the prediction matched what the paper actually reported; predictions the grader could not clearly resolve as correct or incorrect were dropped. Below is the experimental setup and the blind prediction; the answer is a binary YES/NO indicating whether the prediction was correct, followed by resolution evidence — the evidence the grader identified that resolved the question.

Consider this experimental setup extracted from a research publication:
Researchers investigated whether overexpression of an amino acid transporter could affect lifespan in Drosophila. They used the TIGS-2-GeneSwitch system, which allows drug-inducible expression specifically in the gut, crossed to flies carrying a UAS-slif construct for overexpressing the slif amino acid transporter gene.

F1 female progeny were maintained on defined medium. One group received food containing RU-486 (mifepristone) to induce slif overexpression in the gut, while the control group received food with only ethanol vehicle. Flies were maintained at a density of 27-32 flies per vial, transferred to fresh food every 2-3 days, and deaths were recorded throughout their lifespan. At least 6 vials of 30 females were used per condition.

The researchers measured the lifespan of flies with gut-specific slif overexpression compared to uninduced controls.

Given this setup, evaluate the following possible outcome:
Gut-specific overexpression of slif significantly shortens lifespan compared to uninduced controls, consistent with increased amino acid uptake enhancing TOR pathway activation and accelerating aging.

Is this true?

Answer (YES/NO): NO